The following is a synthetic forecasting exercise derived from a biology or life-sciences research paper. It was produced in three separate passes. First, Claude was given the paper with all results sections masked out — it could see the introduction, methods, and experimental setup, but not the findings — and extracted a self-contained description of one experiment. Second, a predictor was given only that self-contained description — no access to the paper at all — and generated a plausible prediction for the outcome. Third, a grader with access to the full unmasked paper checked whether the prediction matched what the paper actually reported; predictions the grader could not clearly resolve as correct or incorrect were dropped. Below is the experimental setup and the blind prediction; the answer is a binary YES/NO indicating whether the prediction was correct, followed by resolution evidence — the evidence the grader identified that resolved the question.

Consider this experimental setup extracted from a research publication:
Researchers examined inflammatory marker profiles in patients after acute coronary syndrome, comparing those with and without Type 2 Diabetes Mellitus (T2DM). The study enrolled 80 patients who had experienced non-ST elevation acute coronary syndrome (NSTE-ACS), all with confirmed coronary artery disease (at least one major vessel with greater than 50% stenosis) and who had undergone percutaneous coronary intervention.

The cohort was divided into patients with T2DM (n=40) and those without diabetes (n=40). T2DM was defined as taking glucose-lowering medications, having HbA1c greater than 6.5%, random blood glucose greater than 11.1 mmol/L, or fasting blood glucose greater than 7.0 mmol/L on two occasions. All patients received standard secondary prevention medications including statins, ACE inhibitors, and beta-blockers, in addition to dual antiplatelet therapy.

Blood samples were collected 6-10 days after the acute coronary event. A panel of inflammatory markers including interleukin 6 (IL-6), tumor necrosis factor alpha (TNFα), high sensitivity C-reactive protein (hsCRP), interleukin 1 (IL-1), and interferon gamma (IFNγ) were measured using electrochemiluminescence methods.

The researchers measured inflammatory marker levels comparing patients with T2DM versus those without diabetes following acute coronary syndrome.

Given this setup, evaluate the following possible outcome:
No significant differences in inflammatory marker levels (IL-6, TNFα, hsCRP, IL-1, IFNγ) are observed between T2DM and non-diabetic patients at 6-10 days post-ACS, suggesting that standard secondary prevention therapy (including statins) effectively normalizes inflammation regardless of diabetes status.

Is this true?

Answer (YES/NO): NO